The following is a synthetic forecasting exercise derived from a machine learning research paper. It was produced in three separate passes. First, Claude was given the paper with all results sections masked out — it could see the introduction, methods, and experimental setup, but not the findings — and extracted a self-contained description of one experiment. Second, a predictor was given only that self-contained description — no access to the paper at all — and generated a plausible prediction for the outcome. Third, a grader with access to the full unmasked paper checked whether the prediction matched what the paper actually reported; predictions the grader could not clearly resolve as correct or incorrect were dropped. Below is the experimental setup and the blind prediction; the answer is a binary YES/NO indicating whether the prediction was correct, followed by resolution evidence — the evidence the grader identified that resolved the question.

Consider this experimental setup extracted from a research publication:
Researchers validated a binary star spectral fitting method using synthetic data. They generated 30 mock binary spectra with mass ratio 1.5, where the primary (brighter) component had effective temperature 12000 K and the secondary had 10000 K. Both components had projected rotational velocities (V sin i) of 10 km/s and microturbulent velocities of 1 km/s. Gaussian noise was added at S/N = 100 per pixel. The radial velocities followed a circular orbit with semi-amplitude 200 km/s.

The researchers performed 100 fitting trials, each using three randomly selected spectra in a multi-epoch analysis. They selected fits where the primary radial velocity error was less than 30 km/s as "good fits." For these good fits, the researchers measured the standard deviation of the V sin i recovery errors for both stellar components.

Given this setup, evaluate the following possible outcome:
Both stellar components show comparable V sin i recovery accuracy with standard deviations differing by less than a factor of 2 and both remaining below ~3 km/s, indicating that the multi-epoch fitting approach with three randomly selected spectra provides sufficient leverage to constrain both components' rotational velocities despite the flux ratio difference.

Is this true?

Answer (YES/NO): NO